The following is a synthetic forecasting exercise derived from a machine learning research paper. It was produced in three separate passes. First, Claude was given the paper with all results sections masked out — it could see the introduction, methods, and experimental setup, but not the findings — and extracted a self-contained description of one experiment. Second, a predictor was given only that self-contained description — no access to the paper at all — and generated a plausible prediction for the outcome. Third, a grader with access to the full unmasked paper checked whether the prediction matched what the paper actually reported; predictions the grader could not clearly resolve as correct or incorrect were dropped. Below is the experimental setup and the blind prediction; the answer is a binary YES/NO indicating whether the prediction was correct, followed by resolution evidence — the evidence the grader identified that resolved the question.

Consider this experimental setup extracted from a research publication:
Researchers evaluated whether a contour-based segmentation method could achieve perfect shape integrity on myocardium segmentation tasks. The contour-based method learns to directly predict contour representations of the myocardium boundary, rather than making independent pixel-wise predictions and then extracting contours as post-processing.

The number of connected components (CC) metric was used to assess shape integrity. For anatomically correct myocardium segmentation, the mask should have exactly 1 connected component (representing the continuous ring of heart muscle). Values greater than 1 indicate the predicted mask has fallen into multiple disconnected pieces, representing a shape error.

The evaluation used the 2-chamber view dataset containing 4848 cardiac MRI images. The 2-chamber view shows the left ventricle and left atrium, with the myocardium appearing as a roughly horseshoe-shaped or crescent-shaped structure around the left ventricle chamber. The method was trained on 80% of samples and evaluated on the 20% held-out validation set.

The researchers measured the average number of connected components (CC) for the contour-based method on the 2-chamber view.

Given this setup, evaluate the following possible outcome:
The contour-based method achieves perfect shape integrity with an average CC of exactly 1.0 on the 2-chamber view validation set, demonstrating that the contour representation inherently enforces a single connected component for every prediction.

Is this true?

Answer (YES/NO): NO